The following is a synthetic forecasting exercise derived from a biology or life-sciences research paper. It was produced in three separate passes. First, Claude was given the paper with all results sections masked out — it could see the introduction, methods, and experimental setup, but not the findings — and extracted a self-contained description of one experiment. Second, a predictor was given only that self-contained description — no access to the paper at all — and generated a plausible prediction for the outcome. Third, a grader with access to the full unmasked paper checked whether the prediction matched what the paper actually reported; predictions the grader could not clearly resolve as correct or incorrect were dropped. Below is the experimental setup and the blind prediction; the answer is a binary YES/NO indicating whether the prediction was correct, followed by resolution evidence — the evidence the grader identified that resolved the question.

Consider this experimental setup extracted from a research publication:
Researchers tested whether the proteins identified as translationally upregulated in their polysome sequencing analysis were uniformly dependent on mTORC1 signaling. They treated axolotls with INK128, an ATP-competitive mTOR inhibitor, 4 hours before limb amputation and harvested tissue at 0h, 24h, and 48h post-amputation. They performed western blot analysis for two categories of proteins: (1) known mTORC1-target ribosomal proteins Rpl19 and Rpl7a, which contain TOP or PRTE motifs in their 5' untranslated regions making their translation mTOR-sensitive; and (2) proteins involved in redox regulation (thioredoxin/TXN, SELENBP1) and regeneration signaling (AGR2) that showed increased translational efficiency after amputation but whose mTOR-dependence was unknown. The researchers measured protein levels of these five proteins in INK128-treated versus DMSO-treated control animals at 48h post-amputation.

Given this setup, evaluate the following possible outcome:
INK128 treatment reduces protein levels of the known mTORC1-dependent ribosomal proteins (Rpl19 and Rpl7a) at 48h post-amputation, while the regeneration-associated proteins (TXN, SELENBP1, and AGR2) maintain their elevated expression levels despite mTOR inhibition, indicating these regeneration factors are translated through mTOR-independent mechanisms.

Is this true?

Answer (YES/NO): YES